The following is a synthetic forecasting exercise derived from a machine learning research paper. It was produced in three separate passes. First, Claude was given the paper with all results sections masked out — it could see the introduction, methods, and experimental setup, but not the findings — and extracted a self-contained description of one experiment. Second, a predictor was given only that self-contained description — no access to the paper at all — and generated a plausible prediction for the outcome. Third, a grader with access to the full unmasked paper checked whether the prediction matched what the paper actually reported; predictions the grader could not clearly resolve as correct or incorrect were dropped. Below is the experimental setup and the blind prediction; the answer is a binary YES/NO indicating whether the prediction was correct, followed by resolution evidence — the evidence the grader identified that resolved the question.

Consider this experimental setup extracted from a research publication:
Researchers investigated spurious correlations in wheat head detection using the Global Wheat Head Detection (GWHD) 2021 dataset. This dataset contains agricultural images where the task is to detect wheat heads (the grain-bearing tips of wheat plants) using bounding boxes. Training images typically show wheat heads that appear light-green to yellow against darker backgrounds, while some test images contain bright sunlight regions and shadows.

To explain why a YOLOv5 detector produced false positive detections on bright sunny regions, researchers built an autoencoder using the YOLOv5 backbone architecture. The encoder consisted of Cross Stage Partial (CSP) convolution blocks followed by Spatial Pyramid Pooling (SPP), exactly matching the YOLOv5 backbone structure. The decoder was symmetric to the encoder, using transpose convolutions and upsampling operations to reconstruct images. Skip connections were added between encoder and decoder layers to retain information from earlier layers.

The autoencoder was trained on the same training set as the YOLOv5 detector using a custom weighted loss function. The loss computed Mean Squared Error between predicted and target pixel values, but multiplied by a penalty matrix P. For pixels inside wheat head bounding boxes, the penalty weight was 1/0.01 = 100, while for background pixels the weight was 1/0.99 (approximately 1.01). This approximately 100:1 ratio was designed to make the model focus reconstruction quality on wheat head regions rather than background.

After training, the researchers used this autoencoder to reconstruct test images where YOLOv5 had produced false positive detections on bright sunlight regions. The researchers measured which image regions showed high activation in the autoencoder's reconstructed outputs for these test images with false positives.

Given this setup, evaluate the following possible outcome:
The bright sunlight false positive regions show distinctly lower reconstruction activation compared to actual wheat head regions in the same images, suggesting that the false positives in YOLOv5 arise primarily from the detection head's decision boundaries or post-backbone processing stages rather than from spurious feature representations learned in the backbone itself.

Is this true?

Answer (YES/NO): NO